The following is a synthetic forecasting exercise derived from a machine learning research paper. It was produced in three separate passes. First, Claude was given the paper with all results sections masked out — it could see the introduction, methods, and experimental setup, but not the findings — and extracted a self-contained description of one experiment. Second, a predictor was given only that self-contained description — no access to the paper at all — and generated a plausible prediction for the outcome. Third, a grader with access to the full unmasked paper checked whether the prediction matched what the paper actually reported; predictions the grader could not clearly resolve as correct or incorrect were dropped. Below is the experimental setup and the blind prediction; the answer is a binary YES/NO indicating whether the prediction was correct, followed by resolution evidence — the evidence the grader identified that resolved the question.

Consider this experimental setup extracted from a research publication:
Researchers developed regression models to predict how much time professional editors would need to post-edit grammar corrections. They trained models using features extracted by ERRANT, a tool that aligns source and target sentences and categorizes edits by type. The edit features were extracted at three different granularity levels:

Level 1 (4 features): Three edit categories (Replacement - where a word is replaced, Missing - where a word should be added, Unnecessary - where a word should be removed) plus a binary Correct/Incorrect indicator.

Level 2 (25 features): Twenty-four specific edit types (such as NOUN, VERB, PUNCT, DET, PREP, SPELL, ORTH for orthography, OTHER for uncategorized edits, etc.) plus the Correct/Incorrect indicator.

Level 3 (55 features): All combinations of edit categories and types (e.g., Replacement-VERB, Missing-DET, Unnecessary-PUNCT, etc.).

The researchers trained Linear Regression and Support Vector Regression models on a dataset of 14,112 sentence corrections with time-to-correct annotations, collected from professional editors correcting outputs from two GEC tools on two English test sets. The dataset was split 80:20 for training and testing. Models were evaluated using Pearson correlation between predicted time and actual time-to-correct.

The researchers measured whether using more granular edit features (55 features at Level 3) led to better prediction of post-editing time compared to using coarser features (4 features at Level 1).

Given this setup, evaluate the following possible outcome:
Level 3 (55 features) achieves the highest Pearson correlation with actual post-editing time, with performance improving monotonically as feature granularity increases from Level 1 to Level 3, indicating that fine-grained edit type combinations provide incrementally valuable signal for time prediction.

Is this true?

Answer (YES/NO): NO